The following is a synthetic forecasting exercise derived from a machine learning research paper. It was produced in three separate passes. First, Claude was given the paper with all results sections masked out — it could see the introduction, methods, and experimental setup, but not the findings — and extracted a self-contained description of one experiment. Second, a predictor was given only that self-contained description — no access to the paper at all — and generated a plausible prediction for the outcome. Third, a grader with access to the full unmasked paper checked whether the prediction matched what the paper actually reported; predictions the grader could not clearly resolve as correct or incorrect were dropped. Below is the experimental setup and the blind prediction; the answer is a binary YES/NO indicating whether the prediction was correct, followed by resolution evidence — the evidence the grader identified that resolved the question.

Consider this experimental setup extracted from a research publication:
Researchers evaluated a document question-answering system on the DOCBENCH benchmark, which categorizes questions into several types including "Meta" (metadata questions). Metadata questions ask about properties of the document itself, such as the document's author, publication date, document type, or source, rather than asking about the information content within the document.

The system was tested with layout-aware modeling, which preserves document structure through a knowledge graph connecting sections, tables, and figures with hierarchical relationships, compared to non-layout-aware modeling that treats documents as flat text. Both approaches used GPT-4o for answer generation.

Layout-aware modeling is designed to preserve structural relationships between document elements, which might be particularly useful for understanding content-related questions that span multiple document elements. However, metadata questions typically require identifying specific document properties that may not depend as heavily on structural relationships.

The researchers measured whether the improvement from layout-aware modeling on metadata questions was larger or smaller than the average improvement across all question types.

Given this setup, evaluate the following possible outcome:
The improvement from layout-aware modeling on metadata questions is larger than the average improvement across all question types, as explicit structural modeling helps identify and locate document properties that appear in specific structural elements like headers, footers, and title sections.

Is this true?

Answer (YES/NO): NO